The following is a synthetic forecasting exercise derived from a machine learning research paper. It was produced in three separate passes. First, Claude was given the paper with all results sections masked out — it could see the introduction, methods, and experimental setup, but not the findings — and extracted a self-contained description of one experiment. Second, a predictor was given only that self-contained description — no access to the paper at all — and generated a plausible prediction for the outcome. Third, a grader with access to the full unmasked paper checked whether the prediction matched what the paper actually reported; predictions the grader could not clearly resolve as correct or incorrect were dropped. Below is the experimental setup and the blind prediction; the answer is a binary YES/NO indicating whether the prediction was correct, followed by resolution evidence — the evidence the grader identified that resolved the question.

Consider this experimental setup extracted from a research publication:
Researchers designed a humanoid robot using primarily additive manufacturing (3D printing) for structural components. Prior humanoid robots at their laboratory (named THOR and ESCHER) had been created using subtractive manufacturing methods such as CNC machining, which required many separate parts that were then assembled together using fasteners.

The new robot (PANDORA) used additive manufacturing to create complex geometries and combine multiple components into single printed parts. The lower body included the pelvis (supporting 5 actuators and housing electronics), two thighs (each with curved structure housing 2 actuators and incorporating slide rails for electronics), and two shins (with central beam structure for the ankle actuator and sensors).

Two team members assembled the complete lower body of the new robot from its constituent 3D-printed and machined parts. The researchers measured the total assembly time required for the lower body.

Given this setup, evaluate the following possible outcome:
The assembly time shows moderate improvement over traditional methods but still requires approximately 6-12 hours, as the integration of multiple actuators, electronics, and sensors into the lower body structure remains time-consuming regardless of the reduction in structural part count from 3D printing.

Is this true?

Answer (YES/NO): YES